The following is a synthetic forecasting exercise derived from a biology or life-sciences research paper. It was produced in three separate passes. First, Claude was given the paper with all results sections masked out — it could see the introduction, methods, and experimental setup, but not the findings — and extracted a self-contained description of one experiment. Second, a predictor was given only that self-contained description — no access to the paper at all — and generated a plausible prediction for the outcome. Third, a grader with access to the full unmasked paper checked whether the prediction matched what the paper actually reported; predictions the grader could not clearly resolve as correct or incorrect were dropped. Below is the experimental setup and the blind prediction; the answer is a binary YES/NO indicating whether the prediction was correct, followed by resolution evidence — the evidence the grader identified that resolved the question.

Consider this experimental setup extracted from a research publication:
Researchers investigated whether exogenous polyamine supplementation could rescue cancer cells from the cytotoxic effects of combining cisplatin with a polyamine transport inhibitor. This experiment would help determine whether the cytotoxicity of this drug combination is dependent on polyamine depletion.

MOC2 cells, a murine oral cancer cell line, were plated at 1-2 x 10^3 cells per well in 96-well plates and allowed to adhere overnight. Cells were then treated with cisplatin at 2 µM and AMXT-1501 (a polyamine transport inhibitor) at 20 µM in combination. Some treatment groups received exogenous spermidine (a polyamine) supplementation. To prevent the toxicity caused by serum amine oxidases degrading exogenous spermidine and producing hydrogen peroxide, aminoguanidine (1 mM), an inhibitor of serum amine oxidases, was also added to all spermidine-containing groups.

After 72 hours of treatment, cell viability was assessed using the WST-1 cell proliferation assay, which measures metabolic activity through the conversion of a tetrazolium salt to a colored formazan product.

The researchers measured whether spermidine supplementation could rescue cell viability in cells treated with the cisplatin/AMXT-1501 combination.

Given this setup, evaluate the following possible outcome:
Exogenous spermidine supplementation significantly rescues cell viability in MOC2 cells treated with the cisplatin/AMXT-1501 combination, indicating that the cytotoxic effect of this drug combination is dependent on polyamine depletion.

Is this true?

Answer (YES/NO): NO